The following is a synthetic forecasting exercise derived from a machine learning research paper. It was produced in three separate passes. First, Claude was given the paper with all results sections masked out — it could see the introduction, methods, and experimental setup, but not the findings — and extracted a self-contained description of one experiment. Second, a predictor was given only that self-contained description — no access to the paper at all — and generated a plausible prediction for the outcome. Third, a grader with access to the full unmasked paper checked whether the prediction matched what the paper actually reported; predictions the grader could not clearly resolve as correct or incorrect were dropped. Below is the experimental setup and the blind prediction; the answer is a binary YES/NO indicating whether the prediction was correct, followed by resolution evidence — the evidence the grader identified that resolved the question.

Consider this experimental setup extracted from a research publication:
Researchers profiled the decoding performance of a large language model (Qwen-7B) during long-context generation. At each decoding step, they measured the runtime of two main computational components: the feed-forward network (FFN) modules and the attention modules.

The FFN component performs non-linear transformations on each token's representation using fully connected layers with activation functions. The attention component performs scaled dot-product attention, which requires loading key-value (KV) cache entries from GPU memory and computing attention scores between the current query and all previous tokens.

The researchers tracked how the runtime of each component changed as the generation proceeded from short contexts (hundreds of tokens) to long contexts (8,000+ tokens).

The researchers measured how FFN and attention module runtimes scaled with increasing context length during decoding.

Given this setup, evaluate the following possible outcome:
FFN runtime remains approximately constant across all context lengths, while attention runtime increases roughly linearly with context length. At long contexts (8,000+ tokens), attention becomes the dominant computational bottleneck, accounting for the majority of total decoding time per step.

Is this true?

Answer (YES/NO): YES